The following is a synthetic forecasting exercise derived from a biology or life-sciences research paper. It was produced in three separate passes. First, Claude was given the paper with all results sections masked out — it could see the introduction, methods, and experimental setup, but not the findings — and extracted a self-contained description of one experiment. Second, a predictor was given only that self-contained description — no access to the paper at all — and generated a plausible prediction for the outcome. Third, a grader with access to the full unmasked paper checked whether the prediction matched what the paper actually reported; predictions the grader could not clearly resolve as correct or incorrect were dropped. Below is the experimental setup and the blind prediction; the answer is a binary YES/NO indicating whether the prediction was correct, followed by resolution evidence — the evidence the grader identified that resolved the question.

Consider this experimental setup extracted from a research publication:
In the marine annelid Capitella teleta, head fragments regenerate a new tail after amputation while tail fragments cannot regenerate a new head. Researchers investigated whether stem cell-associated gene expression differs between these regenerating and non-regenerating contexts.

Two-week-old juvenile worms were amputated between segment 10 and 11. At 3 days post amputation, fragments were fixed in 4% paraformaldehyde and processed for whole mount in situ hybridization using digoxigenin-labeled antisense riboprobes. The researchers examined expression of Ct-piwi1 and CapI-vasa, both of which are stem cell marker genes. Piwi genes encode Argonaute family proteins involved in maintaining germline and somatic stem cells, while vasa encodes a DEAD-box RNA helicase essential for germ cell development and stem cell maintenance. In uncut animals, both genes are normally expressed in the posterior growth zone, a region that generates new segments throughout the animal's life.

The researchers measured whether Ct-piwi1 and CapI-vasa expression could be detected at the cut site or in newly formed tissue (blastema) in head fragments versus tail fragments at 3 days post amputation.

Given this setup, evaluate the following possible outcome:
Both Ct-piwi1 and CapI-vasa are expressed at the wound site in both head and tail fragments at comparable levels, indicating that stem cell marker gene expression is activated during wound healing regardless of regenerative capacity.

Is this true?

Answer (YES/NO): NO